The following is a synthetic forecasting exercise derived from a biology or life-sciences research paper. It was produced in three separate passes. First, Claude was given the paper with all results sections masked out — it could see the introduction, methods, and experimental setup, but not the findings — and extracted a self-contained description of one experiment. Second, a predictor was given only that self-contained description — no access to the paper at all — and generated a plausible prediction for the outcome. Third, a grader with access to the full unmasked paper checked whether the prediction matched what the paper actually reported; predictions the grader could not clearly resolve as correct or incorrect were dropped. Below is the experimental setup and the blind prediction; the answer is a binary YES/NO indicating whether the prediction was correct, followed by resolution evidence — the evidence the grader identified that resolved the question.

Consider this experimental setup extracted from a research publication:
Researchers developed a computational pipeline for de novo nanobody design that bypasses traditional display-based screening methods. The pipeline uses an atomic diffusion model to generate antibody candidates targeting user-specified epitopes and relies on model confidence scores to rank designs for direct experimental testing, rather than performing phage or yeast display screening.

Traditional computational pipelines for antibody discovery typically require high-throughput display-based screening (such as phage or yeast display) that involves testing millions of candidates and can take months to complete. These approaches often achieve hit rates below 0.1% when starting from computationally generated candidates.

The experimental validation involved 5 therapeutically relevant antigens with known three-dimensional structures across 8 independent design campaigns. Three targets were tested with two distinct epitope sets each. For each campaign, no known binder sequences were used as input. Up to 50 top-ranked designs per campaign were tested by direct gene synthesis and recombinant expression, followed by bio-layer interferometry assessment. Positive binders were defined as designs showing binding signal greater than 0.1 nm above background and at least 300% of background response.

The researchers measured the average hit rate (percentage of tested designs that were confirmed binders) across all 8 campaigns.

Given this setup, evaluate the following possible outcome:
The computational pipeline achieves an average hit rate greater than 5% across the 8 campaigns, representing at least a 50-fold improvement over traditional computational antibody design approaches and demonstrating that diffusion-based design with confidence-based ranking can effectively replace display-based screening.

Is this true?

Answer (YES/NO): YES